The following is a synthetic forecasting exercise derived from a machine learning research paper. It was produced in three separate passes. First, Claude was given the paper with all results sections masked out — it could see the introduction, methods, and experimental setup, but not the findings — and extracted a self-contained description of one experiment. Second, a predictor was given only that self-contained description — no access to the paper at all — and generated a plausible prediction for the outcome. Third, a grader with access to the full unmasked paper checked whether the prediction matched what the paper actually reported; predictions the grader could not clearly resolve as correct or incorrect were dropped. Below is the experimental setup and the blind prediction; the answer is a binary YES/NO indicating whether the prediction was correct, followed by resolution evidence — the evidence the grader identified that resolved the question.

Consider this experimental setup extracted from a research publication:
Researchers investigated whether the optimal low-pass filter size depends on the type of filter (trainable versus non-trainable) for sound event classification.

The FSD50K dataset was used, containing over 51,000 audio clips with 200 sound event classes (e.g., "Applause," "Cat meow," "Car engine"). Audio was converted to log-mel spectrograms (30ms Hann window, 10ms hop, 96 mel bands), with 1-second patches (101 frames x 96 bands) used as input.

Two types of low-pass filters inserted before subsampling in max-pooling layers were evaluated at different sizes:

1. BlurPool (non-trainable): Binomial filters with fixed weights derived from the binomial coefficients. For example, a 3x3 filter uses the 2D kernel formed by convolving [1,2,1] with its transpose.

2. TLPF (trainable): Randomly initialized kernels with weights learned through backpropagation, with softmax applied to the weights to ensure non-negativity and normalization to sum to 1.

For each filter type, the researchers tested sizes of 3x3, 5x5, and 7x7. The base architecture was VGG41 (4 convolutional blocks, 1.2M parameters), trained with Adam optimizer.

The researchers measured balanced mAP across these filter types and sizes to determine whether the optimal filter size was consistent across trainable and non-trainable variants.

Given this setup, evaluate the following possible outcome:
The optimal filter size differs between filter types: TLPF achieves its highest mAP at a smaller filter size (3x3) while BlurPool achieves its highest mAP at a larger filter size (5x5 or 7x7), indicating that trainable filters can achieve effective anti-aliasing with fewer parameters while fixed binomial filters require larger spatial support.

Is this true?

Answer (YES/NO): NO